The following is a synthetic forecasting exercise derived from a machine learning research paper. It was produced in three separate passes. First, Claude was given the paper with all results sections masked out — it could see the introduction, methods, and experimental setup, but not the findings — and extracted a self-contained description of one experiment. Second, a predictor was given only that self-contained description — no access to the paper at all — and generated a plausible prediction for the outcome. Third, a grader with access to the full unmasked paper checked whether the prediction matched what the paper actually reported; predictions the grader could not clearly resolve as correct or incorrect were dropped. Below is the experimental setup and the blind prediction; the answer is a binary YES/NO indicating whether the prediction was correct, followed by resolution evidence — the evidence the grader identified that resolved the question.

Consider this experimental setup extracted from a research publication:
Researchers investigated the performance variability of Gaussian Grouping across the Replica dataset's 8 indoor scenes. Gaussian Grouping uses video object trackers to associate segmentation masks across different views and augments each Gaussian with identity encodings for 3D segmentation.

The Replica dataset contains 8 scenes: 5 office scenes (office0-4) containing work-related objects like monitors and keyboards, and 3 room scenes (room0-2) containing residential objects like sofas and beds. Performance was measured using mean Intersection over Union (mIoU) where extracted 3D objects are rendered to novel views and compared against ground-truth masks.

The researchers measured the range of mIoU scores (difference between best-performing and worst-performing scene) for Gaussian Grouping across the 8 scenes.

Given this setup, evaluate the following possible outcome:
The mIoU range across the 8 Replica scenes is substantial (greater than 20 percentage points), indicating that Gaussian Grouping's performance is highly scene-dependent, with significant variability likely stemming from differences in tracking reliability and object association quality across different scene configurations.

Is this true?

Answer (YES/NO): YES